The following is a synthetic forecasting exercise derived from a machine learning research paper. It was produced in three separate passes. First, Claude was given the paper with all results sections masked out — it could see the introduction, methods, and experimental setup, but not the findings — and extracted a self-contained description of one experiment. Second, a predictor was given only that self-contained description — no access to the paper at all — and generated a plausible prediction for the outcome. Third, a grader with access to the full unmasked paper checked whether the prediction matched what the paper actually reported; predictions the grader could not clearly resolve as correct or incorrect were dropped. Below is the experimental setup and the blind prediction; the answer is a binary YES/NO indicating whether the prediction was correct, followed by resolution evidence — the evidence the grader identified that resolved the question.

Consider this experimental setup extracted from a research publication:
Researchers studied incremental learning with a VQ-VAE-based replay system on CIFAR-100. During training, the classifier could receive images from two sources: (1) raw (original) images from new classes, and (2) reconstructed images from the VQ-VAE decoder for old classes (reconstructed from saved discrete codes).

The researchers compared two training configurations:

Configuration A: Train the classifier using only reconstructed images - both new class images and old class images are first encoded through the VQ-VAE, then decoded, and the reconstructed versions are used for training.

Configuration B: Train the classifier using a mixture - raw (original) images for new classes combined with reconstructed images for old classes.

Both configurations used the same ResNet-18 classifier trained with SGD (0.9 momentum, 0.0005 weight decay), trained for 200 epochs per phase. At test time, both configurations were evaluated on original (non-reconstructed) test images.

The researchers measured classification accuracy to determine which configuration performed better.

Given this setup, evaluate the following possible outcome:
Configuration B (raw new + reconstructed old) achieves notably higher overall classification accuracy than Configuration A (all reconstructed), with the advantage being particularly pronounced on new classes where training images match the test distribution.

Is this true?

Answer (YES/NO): NO